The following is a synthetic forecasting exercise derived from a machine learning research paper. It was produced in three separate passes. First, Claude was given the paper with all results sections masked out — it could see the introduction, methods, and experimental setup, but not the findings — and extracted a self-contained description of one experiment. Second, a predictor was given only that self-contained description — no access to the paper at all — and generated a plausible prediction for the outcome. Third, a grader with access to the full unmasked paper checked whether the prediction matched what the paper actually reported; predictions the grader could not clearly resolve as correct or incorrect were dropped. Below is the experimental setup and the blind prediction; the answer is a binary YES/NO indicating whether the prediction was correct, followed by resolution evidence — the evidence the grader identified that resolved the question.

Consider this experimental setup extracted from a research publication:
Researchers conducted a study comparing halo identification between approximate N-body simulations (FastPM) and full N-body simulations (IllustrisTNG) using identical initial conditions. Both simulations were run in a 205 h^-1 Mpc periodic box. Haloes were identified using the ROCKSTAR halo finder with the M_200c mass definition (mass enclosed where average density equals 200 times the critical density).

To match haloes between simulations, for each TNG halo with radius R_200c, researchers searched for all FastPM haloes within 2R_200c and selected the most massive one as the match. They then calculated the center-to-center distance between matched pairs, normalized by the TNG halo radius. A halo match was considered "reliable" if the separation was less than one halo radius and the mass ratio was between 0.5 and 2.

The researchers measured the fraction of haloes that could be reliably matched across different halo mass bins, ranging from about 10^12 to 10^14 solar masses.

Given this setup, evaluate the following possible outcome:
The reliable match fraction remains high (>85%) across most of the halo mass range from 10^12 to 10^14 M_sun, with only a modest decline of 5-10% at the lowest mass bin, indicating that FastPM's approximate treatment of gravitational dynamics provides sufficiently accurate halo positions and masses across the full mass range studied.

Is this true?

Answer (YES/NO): YES